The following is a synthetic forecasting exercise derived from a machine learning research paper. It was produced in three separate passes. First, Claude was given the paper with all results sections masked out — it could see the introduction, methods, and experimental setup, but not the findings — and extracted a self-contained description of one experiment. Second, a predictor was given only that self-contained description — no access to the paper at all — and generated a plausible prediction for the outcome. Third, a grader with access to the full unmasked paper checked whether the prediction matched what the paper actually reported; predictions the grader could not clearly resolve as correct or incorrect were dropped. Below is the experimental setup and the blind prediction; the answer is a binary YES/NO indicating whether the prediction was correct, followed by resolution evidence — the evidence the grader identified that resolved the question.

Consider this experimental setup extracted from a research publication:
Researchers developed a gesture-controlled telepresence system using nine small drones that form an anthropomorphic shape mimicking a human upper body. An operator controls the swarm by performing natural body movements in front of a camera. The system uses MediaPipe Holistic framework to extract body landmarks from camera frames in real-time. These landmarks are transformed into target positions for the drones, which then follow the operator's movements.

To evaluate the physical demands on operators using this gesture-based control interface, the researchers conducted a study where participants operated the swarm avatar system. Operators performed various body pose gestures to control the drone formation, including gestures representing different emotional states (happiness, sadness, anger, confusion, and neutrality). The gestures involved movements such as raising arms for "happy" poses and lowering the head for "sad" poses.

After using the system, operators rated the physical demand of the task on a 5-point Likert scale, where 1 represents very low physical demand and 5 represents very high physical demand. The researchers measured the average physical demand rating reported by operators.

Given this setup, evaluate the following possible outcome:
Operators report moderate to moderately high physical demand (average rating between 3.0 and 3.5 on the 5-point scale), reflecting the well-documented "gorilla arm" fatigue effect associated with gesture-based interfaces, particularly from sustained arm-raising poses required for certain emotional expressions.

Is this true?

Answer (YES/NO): NO